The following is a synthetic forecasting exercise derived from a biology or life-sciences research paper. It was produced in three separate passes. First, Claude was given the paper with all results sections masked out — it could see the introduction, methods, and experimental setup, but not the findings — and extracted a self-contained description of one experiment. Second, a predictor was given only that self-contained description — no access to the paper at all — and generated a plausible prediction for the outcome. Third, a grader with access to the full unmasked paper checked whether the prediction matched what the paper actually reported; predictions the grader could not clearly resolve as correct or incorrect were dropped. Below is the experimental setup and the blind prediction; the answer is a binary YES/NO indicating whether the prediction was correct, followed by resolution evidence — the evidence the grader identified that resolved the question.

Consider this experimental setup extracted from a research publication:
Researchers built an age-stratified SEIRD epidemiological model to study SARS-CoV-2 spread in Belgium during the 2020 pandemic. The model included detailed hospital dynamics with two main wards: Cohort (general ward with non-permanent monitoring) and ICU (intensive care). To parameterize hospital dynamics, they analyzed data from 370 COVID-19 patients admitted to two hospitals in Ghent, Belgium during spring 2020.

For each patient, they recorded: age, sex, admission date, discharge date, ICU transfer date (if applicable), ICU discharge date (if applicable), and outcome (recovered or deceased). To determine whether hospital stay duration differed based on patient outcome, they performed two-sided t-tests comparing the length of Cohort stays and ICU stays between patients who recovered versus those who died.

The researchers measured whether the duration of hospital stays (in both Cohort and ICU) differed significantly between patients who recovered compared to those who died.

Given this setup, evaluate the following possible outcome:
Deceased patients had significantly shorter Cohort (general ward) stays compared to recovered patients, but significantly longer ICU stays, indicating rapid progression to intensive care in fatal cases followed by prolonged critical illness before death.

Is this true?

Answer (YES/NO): YES